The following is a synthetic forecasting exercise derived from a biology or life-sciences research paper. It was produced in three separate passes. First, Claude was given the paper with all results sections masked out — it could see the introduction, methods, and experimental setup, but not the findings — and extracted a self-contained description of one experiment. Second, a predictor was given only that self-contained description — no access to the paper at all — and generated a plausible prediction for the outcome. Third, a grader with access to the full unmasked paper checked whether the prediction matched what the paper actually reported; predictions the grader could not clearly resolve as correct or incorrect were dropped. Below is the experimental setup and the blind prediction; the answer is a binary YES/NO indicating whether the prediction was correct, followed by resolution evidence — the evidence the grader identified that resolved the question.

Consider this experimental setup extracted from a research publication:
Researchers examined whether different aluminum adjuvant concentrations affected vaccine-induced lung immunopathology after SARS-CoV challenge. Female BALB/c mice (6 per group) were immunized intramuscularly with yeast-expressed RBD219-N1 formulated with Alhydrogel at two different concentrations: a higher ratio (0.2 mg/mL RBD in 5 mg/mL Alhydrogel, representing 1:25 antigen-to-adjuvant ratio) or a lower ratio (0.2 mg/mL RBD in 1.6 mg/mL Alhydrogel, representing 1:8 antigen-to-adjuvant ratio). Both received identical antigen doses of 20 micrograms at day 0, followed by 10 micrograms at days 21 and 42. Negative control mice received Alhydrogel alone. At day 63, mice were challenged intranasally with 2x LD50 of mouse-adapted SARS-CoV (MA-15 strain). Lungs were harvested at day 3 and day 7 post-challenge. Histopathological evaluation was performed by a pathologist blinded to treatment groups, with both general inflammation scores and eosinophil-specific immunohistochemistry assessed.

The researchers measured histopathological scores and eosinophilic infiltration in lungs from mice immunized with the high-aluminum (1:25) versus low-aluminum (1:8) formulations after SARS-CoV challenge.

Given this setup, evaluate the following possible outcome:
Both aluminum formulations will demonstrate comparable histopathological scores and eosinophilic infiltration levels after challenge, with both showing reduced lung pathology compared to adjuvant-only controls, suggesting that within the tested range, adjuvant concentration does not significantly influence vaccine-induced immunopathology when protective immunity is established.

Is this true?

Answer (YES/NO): NO